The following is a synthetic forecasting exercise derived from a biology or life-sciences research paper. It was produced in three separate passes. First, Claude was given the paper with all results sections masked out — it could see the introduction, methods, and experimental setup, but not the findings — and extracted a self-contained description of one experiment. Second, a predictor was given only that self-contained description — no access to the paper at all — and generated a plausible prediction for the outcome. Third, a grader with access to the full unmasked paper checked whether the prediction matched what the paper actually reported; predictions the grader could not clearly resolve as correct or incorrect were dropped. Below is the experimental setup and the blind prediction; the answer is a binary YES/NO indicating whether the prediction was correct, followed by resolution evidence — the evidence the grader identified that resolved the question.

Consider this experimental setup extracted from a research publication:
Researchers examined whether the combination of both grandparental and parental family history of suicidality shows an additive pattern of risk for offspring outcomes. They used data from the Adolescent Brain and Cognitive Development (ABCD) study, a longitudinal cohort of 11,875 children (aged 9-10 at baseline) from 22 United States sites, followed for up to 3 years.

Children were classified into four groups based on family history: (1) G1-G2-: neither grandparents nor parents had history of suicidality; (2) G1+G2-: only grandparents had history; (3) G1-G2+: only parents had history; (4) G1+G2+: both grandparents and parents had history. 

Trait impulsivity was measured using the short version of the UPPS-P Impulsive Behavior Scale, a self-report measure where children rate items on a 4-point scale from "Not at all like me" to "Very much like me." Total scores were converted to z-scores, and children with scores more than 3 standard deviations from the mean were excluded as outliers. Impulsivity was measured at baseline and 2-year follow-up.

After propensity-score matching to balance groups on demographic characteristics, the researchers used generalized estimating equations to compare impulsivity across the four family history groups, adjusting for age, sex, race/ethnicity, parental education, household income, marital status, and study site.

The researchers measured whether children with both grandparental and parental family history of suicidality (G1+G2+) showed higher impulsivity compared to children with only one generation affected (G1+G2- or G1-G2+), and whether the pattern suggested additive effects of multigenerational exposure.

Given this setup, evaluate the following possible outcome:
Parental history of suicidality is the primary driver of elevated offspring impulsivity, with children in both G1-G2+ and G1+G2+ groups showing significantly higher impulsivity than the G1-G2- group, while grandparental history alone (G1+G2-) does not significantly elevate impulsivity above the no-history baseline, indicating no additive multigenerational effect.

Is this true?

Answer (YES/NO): NO